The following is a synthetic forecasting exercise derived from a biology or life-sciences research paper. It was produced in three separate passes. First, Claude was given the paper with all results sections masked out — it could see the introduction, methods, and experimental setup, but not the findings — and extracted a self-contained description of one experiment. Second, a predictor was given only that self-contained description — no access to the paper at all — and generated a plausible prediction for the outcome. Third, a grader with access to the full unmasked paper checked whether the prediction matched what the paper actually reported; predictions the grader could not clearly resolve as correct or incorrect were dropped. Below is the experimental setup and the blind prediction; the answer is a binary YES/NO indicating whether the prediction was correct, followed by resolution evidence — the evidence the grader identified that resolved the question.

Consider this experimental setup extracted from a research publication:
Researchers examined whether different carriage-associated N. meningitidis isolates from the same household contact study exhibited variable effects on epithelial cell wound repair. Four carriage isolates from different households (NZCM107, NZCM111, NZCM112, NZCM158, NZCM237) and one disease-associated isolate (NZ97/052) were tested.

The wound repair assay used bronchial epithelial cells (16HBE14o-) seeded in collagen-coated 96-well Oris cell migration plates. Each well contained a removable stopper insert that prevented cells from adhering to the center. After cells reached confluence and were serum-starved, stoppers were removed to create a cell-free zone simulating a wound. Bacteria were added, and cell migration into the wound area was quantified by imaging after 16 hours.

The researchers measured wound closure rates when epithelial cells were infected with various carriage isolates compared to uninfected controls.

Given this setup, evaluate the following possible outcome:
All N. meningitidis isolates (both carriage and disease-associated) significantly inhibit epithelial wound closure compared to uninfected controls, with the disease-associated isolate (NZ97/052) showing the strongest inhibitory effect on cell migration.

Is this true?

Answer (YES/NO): NO